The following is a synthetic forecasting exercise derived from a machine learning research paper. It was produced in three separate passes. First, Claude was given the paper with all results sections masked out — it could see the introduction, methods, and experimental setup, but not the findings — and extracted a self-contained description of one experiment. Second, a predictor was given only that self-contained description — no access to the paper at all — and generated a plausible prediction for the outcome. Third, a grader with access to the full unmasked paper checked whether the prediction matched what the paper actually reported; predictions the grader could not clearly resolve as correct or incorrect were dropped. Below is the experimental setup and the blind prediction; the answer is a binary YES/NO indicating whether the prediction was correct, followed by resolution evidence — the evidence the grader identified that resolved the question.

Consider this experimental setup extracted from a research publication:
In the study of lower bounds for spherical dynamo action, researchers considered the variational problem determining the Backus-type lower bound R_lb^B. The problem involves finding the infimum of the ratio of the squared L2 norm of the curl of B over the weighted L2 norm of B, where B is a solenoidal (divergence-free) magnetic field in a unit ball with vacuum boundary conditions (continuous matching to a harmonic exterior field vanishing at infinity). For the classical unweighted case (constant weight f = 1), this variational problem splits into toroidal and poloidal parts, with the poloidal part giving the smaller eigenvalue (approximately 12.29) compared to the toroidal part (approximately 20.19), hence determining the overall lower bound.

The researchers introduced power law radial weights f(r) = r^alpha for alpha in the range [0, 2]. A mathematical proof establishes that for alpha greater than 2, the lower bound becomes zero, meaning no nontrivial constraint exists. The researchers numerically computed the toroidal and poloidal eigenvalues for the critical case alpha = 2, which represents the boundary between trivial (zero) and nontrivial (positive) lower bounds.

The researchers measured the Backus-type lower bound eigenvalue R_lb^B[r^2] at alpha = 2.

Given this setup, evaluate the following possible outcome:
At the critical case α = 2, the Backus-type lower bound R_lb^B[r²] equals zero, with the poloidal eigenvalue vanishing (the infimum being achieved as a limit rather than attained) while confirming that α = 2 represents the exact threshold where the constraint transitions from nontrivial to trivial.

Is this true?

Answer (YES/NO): NO